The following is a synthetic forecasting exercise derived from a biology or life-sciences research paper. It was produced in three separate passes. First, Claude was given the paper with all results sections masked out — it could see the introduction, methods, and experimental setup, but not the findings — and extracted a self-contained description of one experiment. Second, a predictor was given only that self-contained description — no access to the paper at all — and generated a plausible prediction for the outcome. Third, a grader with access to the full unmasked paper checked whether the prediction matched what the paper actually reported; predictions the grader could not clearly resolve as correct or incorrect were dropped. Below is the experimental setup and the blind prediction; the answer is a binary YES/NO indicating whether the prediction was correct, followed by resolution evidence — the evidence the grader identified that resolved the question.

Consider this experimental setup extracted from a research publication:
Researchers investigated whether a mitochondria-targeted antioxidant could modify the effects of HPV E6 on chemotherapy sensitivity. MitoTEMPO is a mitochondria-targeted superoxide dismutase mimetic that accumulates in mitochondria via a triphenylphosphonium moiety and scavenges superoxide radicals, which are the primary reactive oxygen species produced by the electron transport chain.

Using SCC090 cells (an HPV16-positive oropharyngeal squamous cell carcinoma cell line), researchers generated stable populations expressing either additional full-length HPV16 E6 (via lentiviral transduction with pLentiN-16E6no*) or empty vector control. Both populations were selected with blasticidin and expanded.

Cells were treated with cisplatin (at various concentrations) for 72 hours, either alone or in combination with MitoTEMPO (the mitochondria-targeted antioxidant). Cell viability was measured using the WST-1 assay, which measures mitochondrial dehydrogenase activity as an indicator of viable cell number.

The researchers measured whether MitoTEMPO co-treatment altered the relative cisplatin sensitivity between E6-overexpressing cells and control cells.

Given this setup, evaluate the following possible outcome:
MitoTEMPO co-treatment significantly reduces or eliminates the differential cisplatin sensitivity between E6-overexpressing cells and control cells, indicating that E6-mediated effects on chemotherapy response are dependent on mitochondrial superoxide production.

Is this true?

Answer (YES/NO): YES